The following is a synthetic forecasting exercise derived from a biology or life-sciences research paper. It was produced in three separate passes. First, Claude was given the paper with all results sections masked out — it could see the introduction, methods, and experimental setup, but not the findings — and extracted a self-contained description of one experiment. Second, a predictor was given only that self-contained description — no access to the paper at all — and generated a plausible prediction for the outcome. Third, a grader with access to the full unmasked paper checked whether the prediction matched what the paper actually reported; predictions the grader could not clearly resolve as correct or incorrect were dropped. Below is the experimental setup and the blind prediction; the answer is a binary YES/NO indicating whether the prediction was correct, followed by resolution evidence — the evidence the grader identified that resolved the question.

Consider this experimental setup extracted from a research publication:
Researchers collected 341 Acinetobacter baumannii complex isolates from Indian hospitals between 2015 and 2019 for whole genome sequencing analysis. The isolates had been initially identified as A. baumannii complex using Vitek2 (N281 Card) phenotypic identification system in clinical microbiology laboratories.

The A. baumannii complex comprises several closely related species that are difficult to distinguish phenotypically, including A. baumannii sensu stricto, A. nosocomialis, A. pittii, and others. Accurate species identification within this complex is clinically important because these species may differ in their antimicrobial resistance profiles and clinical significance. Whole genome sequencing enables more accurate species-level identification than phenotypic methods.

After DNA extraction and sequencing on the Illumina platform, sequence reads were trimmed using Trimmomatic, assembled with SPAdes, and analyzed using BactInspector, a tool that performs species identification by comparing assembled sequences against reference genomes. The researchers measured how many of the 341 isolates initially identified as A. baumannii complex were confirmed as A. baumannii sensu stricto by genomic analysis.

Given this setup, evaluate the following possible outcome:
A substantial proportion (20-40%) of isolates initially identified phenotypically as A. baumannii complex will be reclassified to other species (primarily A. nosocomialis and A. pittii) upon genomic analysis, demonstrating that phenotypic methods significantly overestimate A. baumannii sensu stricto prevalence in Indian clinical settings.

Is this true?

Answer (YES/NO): NO